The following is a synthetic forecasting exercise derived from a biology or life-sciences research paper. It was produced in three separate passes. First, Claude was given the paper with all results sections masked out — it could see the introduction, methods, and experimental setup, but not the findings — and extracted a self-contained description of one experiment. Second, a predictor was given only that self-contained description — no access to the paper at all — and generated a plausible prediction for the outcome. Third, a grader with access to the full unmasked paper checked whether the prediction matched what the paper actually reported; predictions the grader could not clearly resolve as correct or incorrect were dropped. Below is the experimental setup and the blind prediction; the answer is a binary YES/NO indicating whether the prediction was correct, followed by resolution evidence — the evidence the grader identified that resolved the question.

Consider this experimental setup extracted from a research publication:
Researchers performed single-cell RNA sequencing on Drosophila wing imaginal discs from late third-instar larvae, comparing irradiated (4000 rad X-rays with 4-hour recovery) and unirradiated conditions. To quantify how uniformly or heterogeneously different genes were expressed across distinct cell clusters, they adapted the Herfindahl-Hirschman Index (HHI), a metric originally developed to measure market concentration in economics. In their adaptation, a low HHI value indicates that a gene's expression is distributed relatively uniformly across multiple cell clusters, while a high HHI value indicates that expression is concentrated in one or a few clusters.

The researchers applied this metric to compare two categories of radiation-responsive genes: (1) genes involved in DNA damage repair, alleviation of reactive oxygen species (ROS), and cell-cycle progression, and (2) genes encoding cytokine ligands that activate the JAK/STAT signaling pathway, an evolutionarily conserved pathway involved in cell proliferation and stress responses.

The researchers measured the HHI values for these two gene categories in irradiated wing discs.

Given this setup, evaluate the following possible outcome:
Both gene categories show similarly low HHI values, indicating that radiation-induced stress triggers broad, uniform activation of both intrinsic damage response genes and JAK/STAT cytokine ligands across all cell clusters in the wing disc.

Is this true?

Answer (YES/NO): NO